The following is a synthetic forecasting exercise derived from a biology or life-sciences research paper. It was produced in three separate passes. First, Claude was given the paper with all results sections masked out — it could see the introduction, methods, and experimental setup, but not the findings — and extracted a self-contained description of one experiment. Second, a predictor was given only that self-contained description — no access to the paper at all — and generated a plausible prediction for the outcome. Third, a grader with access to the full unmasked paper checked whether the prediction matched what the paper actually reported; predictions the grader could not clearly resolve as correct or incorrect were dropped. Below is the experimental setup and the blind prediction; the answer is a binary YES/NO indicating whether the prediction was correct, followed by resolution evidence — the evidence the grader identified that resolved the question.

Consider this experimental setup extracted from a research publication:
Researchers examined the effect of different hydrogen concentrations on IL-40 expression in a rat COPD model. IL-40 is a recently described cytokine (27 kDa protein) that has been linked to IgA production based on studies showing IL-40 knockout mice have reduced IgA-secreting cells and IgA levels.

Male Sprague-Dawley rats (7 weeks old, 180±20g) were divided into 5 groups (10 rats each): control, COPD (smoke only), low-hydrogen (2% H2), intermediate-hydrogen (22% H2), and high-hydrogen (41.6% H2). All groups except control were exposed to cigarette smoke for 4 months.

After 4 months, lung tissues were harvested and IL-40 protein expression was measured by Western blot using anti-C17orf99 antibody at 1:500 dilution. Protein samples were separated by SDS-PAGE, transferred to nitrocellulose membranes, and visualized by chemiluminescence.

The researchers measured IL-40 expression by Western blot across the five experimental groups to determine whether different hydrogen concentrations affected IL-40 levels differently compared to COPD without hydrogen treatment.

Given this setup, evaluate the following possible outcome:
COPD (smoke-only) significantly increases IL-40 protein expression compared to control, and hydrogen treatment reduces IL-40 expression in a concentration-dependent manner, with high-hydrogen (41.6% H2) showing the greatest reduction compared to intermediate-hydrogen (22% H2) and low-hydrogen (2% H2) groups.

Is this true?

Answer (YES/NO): NO